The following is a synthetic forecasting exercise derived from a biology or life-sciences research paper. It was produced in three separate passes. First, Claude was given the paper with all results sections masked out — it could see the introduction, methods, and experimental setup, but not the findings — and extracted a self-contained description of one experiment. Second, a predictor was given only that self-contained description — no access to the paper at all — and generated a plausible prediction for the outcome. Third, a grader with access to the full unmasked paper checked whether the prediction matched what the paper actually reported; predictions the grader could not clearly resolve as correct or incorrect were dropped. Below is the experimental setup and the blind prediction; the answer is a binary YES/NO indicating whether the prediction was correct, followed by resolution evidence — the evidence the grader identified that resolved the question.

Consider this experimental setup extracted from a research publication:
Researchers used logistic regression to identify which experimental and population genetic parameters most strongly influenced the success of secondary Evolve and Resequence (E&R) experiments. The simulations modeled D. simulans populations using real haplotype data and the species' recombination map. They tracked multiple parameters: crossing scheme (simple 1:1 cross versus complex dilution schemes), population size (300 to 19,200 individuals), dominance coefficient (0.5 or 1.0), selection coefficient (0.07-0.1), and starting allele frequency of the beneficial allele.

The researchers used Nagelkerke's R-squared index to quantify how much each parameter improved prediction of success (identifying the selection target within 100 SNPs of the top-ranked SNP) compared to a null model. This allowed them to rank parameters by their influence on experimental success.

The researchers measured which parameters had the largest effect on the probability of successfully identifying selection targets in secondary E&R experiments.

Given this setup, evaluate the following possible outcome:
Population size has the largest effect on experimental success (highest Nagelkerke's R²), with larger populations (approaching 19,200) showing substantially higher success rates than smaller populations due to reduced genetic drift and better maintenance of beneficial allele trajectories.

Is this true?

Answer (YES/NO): NO